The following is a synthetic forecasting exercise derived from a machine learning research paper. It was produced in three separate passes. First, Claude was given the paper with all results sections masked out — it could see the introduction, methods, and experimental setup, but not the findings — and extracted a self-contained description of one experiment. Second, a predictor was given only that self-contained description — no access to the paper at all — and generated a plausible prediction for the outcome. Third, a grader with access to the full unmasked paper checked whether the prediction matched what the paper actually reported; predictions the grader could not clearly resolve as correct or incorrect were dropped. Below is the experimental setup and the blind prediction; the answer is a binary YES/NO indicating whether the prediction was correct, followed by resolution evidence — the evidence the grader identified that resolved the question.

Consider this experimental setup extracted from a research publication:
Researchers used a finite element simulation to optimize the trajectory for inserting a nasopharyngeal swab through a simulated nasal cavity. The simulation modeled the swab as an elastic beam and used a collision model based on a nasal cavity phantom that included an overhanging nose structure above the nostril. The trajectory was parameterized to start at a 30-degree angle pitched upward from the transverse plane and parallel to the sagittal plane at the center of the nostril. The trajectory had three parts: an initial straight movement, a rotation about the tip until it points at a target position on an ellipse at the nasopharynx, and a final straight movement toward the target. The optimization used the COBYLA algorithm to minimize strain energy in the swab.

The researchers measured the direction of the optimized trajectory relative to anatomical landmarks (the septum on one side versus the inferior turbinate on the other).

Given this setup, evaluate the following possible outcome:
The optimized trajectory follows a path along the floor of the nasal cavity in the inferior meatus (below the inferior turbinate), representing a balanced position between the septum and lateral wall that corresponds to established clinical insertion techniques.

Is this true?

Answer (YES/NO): NO